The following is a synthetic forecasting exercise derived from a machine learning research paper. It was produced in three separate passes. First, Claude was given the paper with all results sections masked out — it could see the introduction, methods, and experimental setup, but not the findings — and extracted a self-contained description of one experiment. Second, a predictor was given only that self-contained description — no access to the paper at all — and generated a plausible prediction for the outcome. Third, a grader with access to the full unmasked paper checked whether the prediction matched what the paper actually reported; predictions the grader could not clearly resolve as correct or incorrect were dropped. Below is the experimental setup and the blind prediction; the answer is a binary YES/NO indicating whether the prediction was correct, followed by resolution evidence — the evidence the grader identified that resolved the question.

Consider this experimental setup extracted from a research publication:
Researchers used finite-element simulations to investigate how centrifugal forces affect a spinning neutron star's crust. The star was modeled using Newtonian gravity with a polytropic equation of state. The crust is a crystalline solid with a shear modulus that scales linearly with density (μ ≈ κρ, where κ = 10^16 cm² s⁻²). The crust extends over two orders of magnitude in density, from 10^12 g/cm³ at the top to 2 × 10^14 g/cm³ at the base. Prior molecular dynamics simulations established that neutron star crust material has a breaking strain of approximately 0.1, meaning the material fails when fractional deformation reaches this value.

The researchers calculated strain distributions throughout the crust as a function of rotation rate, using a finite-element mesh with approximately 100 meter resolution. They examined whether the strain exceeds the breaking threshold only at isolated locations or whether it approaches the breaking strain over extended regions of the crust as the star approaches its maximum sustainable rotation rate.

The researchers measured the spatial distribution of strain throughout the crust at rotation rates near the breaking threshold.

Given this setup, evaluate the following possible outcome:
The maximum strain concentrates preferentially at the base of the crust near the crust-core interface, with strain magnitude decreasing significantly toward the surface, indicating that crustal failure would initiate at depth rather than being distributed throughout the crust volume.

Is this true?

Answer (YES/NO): YES